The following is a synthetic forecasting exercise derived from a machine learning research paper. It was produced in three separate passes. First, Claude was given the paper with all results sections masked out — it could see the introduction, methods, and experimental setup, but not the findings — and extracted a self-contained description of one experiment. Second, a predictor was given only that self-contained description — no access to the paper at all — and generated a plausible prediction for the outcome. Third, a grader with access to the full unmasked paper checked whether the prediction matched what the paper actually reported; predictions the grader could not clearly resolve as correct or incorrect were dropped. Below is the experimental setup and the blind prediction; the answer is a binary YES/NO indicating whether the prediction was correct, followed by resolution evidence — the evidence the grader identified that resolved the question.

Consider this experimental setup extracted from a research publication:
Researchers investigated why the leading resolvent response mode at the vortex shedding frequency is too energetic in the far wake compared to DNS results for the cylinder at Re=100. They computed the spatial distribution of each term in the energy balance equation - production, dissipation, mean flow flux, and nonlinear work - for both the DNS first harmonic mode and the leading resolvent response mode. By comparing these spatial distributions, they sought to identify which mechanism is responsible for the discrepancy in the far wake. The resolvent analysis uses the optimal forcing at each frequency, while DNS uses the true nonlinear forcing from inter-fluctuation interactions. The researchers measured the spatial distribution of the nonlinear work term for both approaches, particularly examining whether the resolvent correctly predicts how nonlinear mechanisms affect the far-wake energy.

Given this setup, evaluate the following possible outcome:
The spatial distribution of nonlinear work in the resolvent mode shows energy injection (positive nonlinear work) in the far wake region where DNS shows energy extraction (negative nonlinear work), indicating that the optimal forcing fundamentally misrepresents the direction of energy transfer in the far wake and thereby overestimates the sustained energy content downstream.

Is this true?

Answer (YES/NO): NO